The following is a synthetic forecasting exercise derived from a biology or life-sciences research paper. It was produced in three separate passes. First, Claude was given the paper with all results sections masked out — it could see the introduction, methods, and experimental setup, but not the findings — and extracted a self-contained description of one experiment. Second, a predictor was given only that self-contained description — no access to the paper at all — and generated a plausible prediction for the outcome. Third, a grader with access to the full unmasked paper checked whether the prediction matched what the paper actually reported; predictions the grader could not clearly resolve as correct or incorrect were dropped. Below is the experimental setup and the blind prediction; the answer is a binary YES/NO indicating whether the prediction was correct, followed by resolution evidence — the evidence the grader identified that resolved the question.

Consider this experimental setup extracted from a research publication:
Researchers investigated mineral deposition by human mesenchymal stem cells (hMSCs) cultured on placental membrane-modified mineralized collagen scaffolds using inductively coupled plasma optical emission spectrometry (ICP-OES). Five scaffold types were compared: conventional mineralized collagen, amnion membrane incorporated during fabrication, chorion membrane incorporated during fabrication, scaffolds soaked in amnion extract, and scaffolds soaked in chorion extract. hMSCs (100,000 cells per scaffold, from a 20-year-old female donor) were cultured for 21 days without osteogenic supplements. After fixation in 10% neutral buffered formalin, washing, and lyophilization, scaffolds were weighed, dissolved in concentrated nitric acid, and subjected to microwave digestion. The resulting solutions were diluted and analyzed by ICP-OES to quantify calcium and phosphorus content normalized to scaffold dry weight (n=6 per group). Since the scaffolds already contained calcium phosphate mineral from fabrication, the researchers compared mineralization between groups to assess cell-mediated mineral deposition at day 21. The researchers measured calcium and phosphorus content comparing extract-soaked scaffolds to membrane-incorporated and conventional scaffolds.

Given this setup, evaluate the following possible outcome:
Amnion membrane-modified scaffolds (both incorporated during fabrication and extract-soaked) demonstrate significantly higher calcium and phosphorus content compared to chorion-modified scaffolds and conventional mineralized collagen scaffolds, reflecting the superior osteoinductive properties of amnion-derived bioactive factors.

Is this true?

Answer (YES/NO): NO